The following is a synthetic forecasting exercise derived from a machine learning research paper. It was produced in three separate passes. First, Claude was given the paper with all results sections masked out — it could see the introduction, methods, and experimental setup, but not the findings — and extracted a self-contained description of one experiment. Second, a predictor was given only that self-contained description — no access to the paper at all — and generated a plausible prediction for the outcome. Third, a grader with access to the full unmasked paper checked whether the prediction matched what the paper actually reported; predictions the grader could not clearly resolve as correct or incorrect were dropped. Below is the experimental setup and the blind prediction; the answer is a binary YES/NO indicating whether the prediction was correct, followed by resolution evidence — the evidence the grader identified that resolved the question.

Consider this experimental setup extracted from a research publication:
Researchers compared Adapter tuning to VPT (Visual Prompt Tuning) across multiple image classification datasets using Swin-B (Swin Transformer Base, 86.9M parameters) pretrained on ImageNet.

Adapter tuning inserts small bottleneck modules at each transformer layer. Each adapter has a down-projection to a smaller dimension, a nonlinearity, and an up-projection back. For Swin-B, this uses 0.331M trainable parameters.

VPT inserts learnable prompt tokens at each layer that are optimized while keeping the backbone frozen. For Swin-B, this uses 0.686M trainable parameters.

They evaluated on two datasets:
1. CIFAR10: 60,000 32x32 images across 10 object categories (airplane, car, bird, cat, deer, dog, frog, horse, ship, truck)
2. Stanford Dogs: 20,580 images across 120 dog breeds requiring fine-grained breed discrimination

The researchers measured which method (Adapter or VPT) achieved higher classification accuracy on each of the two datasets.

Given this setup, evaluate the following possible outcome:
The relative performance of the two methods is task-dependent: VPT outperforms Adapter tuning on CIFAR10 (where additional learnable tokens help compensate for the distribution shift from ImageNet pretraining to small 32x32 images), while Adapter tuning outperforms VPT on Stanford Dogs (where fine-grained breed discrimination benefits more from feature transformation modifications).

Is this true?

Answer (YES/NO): NO